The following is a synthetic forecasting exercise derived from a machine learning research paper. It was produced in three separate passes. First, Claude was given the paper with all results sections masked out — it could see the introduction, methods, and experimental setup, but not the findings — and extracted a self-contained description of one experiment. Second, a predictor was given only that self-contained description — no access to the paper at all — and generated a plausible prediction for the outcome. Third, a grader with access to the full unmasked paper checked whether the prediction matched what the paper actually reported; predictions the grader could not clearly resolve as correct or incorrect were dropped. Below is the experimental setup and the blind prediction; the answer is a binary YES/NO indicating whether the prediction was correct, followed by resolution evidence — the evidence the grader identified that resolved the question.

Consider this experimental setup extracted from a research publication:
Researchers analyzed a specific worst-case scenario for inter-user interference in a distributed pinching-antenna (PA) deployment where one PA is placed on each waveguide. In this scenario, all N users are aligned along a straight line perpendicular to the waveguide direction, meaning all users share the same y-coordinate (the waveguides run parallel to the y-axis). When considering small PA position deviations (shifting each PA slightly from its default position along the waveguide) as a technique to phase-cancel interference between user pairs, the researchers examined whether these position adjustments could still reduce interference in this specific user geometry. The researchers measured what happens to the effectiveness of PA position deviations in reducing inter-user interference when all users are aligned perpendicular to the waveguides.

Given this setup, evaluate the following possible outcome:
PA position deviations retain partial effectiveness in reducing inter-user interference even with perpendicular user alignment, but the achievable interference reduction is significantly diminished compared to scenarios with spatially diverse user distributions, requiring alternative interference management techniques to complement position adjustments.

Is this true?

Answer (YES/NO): NO